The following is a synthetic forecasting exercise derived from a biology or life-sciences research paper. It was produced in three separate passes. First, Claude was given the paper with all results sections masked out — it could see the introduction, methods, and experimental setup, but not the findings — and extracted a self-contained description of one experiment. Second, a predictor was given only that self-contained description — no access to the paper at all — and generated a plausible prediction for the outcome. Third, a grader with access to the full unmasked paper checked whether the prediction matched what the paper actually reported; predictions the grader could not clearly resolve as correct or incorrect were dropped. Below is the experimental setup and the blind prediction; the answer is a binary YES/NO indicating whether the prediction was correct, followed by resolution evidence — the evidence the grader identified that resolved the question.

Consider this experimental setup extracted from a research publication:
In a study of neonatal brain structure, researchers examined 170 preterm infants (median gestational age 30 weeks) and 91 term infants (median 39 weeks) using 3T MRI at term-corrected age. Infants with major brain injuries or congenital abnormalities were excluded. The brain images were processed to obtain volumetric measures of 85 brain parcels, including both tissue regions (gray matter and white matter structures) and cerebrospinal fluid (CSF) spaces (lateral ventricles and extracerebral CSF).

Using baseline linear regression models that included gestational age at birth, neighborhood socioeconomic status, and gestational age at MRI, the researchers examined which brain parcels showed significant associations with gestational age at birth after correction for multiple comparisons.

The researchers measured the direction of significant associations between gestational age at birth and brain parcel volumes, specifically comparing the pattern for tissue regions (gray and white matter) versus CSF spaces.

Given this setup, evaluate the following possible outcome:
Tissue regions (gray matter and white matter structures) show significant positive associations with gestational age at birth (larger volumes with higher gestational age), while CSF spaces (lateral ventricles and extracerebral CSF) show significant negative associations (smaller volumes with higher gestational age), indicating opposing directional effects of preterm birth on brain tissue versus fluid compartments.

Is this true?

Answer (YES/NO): YES